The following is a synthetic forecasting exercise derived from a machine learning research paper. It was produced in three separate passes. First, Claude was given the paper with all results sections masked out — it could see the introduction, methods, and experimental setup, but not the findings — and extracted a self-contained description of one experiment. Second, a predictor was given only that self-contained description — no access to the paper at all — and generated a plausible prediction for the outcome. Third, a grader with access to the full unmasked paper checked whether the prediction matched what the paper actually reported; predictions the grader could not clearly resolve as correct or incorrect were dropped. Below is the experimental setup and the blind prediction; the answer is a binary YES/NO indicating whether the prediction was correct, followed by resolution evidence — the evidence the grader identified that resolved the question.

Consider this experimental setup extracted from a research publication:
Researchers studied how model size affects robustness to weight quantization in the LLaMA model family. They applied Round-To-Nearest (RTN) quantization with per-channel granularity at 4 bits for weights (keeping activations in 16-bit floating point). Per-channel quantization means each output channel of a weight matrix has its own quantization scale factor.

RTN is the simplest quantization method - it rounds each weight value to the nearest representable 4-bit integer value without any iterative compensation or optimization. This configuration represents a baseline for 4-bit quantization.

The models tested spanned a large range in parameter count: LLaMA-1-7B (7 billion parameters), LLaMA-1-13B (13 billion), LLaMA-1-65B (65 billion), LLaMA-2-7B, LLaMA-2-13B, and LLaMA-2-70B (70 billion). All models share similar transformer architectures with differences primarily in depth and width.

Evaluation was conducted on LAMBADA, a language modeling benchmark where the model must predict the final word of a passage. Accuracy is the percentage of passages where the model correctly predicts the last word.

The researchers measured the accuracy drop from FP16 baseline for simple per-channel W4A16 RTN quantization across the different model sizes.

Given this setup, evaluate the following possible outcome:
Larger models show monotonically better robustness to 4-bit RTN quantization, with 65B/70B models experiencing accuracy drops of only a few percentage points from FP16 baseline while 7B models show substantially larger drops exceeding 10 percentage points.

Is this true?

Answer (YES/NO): NO